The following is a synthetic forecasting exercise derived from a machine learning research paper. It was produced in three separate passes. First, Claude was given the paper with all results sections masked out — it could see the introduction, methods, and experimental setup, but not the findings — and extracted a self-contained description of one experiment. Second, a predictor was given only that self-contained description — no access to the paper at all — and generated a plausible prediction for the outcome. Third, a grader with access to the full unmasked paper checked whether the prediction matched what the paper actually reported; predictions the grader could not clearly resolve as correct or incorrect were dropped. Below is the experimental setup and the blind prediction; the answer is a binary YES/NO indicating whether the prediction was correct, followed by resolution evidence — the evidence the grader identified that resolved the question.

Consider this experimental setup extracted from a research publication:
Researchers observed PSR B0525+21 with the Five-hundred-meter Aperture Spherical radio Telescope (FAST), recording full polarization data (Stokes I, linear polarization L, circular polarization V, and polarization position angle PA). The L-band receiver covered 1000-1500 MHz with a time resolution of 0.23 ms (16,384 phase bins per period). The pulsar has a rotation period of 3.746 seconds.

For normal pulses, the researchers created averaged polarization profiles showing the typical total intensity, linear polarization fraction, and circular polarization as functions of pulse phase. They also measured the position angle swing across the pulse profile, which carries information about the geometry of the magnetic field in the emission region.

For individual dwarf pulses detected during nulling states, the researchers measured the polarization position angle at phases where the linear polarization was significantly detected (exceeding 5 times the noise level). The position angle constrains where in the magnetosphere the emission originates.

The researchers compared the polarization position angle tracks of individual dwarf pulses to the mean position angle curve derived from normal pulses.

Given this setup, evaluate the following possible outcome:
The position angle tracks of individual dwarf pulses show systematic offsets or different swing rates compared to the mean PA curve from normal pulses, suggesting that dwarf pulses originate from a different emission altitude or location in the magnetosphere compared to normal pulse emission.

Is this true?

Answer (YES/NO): NO